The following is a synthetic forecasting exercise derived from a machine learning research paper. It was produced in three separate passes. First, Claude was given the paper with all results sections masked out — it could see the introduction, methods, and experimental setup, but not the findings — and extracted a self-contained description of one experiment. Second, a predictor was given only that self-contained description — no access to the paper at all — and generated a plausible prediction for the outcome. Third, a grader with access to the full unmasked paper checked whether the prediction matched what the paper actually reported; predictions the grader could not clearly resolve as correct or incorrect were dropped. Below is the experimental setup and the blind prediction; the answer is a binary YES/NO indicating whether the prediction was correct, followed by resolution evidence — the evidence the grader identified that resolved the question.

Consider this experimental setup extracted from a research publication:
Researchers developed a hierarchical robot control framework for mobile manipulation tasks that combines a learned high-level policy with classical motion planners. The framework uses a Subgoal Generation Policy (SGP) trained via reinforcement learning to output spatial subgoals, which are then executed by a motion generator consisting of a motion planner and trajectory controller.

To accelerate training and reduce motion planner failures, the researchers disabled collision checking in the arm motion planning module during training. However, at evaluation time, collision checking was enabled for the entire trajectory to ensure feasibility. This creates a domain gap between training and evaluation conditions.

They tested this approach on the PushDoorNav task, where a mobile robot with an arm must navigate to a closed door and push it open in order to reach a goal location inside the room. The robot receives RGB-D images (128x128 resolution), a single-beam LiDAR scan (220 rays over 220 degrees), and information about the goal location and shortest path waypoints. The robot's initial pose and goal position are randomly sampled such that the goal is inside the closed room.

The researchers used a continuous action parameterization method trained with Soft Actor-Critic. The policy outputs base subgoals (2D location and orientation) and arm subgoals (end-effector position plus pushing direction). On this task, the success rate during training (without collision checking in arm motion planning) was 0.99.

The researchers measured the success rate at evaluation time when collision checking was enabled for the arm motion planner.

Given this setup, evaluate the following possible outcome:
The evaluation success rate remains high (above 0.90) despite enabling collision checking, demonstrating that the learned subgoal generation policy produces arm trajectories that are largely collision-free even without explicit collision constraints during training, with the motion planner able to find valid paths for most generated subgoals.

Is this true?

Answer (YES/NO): YES